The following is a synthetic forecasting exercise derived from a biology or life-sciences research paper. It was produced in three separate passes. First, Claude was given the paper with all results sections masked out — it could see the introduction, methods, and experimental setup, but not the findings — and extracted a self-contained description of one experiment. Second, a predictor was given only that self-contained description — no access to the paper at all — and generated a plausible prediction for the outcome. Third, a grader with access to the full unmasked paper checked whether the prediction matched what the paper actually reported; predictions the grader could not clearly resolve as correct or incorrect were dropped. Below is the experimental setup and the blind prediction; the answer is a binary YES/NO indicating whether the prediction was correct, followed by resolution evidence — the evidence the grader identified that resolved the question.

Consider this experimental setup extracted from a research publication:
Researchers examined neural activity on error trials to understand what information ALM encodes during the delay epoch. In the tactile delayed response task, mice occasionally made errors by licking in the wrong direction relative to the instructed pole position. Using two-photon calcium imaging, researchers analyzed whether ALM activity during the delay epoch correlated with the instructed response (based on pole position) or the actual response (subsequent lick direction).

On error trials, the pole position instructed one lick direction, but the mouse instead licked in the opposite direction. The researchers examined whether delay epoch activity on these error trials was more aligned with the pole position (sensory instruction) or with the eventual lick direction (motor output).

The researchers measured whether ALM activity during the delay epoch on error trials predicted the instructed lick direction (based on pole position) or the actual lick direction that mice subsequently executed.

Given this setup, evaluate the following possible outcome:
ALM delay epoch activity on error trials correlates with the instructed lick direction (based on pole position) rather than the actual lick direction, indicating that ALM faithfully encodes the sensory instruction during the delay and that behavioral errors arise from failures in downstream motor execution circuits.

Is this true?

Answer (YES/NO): NO